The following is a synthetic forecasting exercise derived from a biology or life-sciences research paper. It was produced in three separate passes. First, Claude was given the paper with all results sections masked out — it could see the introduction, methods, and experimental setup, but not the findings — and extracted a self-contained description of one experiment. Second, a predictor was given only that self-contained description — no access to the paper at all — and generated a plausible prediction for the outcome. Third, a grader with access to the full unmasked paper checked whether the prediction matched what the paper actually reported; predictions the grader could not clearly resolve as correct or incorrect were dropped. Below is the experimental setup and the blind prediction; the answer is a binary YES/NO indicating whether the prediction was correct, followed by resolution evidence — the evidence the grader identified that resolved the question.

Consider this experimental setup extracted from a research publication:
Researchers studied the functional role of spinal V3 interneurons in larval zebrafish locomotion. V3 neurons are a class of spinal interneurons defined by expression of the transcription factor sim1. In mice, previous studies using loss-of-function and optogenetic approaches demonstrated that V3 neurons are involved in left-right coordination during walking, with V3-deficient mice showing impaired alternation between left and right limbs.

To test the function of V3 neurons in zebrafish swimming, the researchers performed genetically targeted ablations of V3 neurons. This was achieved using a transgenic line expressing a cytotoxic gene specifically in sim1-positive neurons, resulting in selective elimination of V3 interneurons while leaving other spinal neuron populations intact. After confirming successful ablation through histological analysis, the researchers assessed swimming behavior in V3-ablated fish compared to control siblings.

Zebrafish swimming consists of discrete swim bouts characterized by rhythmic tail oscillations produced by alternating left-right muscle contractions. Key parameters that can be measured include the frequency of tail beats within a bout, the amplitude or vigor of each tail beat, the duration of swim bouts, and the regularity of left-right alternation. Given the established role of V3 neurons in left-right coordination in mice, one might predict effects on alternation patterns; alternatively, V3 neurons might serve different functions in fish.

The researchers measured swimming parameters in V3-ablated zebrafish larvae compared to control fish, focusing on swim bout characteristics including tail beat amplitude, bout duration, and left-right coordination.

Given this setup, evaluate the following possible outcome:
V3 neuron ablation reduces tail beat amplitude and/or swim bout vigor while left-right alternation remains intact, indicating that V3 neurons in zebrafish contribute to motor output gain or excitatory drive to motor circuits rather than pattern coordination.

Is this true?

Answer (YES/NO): NO